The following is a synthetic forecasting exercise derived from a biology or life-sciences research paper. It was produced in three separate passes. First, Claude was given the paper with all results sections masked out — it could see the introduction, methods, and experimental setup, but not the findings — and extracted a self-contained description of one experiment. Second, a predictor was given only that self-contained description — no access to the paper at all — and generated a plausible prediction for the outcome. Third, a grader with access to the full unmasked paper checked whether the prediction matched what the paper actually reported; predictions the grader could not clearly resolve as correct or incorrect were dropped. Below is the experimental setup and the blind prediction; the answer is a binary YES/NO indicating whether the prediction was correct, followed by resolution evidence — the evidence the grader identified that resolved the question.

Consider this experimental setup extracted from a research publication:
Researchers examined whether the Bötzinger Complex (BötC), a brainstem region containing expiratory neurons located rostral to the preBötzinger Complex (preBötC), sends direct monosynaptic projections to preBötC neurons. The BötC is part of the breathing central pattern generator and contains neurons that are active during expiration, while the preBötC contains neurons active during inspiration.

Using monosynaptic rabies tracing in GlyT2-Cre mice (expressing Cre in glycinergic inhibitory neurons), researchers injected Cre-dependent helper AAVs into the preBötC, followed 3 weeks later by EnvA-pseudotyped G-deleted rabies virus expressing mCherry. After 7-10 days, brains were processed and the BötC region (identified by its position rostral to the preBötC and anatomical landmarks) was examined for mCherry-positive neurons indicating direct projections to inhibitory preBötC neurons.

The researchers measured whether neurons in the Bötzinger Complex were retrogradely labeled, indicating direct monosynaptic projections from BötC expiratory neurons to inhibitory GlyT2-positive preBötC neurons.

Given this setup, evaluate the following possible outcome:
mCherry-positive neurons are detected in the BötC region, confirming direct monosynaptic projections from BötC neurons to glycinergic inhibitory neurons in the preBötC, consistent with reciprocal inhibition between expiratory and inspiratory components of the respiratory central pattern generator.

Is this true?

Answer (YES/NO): YES